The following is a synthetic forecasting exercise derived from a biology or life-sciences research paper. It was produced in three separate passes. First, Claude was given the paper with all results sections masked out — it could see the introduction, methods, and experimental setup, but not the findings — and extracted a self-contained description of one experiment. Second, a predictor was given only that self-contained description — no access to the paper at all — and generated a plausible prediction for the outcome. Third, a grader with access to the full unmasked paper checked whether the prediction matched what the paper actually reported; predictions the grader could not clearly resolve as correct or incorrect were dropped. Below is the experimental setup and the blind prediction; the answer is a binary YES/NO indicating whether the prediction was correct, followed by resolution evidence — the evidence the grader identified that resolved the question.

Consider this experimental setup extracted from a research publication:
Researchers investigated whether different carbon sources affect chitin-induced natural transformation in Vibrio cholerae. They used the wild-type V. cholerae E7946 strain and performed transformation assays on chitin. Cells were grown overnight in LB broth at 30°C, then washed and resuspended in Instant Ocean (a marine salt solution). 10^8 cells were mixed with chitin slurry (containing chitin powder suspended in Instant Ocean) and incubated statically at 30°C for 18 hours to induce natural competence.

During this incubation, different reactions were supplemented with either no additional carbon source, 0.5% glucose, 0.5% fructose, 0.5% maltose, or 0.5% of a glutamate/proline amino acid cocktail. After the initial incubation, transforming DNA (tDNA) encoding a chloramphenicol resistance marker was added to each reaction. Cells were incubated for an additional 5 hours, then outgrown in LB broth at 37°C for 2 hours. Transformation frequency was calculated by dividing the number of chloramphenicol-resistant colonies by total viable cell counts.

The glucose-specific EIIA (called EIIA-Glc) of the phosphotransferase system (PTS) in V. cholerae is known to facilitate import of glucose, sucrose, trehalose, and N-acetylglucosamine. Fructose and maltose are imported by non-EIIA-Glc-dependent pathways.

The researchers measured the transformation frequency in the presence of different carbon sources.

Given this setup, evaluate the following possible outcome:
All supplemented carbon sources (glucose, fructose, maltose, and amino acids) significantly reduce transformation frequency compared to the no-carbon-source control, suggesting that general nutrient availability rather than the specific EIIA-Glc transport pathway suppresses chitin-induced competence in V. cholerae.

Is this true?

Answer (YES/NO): NO